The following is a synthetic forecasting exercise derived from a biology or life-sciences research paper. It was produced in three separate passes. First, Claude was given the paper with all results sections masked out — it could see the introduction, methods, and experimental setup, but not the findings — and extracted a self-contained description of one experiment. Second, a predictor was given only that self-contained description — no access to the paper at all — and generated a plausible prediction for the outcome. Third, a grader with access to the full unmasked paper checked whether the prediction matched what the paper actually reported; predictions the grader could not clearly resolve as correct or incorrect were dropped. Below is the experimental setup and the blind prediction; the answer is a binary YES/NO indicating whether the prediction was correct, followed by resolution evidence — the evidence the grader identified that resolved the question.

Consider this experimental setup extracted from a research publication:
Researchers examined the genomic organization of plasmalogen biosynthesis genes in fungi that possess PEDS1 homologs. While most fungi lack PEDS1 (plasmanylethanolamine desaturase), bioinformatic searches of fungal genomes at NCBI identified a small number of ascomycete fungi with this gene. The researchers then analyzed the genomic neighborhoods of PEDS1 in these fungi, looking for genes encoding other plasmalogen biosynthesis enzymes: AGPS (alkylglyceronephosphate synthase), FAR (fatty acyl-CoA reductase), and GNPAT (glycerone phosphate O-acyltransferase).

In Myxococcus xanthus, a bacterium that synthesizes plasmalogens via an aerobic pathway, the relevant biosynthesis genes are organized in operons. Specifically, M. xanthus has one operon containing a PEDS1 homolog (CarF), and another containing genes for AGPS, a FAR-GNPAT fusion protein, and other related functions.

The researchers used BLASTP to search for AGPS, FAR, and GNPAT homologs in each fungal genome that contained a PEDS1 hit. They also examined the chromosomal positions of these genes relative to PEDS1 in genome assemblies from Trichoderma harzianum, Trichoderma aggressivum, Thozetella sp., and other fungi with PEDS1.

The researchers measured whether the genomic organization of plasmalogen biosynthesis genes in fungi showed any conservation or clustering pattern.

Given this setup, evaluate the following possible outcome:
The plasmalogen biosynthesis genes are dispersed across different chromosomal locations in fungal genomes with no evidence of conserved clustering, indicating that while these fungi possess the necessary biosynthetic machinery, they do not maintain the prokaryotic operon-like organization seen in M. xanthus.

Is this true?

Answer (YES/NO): NO